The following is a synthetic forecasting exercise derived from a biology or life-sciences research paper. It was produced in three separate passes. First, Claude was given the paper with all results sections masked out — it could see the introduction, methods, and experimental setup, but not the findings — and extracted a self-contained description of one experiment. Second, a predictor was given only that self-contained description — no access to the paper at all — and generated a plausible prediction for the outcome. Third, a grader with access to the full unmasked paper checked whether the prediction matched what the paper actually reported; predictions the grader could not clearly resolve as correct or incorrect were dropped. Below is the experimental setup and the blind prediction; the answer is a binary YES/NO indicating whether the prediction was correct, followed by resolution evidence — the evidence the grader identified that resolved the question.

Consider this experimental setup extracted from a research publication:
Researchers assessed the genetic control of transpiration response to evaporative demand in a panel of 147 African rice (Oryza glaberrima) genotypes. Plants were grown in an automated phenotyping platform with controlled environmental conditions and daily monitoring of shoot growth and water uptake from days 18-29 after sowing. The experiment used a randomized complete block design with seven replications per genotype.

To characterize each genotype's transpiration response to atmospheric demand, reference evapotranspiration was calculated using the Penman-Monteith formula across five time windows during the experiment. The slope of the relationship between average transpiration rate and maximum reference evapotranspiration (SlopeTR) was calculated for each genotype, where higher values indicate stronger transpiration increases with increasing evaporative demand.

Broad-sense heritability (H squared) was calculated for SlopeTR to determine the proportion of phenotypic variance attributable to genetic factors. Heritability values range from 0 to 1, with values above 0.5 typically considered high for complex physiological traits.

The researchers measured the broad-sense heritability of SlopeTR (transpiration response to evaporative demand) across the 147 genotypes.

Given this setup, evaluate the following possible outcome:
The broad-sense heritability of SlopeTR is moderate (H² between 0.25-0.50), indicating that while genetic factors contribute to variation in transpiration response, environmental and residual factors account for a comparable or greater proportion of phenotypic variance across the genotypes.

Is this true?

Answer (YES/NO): YES